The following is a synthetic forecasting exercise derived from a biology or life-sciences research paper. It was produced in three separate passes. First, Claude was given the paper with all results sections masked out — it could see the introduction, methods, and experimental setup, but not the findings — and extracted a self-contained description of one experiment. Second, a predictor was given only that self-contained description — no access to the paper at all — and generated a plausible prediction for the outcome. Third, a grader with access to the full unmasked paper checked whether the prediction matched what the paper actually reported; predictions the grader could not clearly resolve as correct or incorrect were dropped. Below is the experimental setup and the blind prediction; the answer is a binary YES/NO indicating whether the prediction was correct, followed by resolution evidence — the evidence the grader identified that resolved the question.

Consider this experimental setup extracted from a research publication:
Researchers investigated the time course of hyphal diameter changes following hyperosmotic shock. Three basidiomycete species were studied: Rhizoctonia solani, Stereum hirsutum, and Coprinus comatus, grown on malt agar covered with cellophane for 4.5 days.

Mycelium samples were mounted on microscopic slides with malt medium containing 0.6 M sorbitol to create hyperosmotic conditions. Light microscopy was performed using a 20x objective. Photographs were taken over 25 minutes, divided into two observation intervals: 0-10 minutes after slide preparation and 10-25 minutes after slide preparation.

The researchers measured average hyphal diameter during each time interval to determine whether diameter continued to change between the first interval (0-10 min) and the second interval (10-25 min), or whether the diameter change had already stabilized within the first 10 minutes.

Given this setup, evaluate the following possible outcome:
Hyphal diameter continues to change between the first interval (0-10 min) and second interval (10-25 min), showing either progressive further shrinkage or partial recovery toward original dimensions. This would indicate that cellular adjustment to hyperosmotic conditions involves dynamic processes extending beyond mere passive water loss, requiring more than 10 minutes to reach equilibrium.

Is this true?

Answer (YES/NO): NO